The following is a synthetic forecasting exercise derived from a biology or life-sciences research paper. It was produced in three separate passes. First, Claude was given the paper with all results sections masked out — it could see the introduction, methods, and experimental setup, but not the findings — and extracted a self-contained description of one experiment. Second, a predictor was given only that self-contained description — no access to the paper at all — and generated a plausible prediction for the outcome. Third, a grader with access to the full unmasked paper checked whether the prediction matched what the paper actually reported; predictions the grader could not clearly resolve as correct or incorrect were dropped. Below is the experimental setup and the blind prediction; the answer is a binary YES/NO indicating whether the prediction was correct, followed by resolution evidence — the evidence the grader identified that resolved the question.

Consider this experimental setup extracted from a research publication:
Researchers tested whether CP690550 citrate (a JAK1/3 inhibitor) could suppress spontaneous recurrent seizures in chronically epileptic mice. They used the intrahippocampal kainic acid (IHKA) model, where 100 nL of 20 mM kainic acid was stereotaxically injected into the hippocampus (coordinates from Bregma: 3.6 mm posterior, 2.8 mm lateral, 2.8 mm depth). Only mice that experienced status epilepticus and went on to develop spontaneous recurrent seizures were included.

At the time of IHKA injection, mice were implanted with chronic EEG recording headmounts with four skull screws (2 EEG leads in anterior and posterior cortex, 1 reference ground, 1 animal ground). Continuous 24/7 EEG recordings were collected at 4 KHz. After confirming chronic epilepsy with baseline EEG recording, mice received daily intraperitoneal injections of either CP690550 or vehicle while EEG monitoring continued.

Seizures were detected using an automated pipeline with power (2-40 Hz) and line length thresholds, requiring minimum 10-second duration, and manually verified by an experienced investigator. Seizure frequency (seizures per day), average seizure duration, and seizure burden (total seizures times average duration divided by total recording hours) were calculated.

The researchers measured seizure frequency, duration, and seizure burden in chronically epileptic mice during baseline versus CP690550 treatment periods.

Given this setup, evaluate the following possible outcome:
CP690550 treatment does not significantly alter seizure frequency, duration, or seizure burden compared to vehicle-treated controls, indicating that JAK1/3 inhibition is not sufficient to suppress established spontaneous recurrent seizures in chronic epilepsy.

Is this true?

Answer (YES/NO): NO